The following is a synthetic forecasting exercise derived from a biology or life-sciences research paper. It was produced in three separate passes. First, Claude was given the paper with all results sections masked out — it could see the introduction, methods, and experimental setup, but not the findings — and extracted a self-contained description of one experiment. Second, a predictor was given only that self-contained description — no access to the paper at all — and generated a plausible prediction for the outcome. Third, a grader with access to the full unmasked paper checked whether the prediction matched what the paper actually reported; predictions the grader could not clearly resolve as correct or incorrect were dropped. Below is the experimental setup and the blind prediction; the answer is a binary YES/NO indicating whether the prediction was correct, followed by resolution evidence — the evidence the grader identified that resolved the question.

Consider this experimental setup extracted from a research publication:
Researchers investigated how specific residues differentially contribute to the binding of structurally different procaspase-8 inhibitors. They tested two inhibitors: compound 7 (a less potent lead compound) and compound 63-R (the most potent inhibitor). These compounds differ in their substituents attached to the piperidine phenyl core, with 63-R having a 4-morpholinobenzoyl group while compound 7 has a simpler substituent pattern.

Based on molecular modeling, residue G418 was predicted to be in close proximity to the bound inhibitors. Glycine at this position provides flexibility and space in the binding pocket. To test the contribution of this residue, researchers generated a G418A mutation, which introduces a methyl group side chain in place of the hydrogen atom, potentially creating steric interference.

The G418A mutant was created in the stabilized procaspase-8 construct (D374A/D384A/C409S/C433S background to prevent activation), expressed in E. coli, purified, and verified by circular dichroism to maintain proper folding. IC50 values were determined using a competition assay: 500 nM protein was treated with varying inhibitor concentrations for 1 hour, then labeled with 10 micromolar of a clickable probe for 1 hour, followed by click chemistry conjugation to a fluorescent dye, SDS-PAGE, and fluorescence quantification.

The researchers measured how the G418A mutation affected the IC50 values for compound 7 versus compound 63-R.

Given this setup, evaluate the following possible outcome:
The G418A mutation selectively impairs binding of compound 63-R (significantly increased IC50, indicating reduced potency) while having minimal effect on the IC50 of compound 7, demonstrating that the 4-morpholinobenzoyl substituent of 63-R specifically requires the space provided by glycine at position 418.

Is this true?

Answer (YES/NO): YES